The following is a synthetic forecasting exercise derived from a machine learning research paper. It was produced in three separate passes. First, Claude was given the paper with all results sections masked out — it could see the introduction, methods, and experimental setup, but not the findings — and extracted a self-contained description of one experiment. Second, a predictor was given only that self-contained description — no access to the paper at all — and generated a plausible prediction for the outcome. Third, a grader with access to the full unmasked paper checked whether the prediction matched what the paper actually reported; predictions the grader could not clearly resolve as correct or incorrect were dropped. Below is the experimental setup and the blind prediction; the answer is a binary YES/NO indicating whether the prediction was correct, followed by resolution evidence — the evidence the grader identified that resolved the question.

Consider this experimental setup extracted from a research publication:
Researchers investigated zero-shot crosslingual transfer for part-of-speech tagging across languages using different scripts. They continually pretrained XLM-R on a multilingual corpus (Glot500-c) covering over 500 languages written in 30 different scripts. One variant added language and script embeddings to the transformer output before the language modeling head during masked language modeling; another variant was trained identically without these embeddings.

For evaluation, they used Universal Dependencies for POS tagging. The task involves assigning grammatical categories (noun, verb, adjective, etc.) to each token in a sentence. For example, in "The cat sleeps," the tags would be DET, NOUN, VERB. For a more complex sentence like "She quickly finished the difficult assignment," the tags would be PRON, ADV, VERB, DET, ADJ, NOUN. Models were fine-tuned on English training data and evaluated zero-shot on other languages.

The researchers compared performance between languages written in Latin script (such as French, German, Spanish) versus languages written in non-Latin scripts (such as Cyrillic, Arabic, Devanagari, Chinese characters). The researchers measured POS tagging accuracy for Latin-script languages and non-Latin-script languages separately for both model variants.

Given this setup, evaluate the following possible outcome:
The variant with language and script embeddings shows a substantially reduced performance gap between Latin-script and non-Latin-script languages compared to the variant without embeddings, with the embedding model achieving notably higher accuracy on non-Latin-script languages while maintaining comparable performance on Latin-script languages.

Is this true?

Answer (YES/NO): NO